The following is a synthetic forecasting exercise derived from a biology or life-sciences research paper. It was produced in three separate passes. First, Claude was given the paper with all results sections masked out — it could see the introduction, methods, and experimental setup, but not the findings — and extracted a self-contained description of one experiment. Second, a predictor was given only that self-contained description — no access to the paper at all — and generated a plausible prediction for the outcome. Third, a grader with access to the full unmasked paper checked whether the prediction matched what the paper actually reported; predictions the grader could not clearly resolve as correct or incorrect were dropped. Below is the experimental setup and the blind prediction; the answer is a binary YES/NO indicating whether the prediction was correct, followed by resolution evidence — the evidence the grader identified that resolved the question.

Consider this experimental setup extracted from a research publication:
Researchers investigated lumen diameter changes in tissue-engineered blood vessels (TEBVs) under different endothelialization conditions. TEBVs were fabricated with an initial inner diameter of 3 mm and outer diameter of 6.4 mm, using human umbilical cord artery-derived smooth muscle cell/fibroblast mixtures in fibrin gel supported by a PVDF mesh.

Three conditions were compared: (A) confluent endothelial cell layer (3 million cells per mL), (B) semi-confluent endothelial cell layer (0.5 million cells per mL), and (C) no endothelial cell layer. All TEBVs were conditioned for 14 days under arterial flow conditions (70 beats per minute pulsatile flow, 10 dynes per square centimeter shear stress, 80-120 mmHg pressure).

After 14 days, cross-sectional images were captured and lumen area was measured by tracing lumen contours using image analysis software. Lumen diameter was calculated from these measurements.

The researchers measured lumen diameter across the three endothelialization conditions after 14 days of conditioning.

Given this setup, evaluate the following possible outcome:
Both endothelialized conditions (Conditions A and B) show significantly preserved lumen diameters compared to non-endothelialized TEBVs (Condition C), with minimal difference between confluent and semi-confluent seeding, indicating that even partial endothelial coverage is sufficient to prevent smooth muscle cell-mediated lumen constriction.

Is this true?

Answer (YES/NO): NO